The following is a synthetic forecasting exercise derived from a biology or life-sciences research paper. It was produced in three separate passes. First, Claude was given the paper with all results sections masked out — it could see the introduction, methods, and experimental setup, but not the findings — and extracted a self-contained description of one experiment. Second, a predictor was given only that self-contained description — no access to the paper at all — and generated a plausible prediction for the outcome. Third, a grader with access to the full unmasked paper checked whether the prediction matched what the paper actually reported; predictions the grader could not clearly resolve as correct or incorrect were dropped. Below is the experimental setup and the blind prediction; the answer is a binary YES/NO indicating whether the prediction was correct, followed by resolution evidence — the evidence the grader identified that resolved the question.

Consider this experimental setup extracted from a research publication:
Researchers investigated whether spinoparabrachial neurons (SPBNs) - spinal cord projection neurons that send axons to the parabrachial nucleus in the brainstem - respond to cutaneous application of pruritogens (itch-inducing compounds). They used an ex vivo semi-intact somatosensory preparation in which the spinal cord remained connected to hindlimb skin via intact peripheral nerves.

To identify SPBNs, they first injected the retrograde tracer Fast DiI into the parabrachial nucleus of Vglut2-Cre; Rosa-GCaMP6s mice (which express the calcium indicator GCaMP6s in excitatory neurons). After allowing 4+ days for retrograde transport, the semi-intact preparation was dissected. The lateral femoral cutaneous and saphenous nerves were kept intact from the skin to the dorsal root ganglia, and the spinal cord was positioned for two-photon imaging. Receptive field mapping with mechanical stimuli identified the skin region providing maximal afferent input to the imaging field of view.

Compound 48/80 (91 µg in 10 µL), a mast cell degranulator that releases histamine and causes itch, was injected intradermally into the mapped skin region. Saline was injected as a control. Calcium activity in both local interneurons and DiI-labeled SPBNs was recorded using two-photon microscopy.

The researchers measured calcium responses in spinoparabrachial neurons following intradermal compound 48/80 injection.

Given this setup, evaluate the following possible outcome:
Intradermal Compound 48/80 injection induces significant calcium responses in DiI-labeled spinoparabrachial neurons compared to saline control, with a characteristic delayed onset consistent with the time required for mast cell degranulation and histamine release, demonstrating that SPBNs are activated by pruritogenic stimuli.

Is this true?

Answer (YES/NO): YES